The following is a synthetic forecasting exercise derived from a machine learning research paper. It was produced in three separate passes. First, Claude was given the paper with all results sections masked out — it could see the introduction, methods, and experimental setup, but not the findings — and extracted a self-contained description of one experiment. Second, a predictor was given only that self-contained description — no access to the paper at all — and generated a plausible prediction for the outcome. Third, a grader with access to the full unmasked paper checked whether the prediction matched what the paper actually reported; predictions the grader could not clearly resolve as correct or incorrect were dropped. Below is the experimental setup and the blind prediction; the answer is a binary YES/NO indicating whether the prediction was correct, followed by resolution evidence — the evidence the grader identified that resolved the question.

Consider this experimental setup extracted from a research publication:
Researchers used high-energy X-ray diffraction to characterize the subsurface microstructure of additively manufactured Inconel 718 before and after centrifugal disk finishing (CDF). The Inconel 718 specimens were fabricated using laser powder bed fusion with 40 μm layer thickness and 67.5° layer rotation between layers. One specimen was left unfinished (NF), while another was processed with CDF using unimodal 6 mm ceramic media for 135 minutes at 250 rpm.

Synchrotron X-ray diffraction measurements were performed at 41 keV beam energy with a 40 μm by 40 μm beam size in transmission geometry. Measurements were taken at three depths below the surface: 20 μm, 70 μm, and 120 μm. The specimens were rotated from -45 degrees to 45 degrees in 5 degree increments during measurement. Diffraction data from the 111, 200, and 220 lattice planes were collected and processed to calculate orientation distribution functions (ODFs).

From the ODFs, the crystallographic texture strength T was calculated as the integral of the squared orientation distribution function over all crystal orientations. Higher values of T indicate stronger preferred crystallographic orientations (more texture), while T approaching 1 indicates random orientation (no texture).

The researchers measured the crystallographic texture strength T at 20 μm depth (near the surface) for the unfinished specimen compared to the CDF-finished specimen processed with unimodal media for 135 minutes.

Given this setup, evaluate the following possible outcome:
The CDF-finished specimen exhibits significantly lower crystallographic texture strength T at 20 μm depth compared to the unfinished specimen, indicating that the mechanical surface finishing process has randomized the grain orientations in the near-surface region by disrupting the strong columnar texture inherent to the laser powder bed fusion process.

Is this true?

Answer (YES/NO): NO